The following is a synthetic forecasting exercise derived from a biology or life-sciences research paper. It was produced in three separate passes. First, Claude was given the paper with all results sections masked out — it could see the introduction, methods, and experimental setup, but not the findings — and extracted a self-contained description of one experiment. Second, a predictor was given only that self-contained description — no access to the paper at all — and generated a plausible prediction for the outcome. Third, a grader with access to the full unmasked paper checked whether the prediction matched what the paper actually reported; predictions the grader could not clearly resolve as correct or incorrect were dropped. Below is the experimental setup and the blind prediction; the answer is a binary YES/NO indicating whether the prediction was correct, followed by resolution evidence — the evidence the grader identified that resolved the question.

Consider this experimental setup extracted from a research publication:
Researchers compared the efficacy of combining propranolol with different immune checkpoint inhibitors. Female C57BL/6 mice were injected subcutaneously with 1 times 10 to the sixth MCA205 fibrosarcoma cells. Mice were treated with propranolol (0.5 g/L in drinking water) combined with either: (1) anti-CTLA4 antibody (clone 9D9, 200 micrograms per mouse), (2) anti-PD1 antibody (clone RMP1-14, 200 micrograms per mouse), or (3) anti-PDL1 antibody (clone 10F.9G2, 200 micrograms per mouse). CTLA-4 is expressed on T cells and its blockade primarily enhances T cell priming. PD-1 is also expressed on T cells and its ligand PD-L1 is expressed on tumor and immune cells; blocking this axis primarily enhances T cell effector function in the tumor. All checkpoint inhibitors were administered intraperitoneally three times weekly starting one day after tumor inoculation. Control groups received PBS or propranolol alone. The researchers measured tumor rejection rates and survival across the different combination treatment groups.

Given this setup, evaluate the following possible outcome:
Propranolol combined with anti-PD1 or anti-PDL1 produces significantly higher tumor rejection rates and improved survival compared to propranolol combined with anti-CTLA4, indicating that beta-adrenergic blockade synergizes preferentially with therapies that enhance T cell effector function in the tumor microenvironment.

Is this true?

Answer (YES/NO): NO